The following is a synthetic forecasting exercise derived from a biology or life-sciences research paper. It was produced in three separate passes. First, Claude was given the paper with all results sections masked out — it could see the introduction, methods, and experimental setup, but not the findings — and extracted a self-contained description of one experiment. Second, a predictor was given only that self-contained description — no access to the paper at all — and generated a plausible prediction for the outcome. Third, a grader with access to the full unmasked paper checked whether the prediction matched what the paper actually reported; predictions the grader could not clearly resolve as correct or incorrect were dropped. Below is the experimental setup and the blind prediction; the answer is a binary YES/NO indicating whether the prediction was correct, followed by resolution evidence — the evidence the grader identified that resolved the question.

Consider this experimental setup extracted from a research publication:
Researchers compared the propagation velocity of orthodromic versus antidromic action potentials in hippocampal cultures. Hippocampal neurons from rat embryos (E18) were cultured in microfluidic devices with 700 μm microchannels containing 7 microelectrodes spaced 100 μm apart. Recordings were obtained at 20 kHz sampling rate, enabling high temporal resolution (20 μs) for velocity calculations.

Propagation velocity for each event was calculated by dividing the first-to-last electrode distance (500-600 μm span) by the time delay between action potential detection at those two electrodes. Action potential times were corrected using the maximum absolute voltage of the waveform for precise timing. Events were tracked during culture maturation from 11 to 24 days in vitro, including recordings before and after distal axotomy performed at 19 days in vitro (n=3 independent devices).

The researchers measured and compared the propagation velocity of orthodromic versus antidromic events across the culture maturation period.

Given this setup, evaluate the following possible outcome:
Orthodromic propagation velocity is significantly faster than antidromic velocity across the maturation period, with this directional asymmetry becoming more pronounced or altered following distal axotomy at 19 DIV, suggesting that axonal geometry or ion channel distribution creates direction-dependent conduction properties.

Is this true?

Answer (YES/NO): YES